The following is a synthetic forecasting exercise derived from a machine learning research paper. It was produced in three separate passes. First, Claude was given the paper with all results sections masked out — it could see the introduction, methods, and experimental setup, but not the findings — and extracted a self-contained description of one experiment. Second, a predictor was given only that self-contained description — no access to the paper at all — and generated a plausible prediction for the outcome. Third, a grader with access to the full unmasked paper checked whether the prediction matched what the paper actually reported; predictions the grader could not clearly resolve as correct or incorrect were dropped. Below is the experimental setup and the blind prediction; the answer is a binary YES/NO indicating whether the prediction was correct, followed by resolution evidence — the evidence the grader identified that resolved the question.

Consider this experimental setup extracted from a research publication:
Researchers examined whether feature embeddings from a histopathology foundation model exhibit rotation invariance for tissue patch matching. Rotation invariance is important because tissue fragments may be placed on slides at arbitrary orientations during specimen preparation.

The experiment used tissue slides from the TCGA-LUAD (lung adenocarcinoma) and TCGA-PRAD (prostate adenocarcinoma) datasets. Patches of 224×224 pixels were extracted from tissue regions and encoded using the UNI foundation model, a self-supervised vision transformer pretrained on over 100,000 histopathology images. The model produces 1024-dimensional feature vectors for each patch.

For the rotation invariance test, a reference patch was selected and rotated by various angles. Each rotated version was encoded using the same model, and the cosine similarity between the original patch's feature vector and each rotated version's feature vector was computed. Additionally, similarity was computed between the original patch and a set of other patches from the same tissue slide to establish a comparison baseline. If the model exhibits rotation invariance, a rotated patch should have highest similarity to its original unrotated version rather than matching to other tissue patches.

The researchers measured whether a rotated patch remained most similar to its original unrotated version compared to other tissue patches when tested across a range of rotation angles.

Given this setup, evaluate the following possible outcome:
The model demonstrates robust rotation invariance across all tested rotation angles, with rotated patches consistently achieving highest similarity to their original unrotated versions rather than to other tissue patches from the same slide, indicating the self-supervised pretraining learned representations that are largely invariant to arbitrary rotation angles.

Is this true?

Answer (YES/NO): NO